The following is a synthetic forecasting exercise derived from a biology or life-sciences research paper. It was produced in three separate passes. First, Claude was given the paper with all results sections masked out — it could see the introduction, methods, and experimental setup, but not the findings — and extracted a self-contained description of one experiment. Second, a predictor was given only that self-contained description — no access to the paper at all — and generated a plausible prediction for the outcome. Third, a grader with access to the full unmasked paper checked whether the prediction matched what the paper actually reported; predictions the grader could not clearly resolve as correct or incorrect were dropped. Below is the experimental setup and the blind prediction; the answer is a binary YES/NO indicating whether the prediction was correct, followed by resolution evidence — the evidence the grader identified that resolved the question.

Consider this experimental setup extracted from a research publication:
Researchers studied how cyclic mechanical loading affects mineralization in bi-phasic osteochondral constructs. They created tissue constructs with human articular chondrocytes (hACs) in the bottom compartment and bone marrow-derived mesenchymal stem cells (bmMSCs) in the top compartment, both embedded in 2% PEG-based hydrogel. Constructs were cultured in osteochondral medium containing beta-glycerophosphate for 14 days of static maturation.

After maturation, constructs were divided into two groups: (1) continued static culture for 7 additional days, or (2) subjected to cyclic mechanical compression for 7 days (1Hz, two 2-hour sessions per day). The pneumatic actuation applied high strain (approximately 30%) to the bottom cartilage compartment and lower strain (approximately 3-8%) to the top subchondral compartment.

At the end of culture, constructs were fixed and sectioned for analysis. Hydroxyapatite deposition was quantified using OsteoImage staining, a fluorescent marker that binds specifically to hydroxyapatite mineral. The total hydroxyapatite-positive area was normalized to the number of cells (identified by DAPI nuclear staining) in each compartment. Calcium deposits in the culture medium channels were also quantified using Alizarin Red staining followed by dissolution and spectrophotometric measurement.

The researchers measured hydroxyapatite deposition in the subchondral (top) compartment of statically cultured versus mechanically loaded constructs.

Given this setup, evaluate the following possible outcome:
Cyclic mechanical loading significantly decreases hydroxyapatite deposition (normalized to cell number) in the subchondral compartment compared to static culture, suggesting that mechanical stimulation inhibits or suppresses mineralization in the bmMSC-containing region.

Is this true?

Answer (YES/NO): NO